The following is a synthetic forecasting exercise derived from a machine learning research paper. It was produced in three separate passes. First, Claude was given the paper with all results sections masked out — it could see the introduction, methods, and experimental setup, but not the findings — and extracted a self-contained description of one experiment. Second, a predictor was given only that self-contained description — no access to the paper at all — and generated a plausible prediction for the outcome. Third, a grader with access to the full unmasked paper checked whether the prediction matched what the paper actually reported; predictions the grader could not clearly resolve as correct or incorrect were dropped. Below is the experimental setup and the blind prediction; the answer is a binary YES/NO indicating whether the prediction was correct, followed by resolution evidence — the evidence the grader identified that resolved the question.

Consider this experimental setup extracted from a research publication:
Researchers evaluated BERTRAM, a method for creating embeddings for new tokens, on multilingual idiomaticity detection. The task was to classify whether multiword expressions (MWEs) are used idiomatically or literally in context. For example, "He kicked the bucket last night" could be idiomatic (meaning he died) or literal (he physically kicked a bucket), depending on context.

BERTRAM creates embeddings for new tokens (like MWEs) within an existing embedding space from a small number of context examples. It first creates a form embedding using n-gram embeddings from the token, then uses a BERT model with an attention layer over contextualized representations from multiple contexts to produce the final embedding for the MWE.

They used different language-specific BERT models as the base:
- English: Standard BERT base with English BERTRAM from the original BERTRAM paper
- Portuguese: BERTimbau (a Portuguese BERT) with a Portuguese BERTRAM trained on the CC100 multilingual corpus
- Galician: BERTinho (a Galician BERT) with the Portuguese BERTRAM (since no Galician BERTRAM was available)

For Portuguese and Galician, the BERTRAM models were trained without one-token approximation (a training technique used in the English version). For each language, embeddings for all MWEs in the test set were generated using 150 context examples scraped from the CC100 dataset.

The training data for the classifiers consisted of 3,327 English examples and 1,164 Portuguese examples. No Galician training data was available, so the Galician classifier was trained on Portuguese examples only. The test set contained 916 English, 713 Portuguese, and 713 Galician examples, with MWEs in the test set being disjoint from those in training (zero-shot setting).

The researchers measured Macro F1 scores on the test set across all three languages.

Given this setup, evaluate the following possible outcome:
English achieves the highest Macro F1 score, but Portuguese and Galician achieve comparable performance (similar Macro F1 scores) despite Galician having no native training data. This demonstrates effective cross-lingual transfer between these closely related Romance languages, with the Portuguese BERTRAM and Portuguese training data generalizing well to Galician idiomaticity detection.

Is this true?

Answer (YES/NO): NO